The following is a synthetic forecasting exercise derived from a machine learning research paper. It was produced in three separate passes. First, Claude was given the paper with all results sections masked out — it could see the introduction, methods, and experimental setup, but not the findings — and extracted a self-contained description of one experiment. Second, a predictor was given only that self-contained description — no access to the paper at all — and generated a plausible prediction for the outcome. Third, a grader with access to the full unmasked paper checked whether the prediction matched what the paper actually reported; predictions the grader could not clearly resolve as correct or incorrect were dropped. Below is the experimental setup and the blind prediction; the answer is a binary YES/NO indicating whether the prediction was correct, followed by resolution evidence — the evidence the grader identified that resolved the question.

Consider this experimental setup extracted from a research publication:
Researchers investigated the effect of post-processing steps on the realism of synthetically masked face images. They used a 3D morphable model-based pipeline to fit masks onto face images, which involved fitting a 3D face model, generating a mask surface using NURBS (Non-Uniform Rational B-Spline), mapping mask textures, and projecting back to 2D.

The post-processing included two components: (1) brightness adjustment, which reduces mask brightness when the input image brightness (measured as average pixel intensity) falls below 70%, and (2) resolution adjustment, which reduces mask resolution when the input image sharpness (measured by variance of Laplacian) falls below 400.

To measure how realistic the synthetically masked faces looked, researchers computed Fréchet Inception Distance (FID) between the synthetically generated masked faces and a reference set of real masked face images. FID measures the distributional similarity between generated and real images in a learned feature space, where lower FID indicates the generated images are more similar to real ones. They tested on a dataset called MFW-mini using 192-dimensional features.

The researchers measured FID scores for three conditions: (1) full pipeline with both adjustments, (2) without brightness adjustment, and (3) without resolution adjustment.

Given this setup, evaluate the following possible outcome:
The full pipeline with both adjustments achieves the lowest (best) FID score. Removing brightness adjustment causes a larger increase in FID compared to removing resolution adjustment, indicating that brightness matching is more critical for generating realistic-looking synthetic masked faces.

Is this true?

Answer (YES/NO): NO